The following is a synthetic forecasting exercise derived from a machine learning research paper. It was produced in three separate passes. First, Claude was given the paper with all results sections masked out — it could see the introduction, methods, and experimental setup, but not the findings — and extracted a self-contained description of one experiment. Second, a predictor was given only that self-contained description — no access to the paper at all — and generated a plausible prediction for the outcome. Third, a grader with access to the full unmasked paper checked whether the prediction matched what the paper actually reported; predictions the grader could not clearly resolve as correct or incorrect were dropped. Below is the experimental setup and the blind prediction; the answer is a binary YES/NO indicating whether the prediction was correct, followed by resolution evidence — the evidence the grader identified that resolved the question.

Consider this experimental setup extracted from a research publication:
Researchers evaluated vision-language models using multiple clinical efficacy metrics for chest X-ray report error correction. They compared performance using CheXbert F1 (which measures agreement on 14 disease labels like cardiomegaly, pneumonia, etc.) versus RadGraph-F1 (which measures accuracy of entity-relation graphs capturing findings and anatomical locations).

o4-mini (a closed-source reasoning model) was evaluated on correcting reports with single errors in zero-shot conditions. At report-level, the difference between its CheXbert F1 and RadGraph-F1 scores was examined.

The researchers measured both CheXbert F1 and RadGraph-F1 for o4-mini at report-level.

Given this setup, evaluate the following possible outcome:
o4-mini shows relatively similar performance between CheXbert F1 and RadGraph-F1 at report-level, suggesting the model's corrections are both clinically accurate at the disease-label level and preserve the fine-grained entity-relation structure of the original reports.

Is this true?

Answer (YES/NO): NO